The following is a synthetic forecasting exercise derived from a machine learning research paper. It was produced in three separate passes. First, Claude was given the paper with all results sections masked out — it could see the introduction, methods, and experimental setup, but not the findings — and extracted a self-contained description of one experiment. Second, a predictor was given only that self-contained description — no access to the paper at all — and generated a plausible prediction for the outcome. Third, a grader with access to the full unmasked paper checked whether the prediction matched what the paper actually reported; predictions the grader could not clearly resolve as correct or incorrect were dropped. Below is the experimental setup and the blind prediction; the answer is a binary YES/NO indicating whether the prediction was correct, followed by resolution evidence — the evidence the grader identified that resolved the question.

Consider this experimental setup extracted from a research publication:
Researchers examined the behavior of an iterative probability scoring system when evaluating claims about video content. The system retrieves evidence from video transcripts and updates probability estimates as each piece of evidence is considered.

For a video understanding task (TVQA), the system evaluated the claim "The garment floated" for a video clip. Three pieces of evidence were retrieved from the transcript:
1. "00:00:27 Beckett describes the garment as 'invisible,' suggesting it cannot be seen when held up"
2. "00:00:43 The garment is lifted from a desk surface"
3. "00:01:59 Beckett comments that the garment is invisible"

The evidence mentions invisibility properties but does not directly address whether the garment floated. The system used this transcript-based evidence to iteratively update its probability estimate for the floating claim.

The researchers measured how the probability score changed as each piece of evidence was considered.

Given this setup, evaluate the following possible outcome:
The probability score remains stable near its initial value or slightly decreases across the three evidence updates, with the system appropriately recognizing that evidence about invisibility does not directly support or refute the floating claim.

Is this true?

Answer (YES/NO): YES